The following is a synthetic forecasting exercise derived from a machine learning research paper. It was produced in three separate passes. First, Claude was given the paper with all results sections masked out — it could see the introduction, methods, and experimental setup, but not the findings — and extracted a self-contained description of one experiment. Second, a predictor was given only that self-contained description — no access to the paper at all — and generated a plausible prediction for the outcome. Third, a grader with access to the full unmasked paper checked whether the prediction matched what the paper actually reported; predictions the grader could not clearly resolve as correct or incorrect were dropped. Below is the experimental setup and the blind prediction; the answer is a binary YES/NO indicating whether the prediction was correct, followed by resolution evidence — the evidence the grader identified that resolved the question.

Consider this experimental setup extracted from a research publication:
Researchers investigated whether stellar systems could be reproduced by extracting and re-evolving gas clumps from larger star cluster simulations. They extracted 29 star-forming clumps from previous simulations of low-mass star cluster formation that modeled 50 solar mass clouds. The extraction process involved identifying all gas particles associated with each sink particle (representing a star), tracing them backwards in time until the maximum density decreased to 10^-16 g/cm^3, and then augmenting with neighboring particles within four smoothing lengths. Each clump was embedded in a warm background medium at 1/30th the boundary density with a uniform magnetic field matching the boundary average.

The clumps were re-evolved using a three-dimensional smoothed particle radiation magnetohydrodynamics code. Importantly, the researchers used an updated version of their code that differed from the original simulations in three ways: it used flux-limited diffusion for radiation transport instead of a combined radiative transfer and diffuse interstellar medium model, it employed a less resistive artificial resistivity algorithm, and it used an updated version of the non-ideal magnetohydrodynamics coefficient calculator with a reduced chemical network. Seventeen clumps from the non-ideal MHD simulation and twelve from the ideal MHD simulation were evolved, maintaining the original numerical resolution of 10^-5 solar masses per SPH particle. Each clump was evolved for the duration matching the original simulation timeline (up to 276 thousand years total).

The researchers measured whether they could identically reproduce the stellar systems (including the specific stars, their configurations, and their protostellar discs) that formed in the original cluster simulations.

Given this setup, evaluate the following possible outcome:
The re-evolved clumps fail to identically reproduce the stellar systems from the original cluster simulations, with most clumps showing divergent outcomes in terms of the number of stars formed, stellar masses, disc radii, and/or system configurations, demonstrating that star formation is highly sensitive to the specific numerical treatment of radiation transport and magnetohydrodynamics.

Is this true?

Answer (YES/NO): NO